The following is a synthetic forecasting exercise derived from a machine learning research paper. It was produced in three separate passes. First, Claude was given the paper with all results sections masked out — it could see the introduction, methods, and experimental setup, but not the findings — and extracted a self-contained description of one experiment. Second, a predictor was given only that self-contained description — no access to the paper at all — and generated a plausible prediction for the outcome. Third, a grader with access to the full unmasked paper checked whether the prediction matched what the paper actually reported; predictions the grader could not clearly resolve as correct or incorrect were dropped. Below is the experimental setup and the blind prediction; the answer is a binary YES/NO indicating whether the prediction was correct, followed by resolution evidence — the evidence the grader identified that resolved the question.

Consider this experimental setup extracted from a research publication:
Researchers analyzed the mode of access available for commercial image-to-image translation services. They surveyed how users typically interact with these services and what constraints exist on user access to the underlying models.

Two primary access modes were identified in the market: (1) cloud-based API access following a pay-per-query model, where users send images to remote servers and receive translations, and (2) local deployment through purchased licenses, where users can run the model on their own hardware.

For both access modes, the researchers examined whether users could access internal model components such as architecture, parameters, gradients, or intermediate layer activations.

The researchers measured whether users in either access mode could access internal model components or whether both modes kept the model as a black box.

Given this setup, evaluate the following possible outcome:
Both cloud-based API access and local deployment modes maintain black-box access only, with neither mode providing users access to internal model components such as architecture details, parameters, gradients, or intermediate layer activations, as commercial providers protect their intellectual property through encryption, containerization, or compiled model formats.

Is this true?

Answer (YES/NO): YES